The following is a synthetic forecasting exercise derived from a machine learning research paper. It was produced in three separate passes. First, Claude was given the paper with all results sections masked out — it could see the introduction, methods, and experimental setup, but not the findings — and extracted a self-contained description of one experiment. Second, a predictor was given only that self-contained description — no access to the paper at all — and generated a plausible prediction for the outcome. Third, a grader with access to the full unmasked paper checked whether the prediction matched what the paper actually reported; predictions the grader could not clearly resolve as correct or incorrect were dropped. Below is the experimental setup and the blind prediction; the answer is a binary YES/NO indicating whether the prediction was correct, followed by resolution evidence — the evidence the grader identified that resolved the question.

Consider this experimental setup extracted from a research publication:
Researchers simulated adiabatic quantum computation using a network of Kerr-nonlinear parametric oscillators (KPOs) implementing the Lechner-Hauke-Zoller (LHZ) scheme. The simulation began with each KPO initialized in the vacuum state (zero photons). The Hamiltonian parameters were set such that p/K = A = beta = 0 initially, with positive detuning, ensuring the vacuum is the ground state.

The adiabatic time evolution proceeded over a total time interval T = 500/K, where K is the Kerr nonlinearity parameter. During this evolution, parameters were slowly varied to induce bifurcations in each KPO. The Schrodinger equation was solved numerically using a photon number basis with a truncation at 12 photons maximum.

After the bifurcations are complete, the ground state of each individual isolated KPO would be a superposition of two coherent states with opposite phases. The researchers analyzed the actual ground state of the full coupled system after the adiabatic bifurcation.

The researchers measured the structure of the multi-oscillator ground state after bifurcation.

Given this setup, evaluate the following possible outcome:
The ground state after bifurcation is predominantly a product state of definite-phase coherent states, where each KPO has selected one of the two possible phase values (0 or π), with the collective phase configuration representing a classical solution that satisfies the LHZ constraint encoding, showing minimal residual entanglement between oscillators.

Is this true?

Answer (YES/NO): YES